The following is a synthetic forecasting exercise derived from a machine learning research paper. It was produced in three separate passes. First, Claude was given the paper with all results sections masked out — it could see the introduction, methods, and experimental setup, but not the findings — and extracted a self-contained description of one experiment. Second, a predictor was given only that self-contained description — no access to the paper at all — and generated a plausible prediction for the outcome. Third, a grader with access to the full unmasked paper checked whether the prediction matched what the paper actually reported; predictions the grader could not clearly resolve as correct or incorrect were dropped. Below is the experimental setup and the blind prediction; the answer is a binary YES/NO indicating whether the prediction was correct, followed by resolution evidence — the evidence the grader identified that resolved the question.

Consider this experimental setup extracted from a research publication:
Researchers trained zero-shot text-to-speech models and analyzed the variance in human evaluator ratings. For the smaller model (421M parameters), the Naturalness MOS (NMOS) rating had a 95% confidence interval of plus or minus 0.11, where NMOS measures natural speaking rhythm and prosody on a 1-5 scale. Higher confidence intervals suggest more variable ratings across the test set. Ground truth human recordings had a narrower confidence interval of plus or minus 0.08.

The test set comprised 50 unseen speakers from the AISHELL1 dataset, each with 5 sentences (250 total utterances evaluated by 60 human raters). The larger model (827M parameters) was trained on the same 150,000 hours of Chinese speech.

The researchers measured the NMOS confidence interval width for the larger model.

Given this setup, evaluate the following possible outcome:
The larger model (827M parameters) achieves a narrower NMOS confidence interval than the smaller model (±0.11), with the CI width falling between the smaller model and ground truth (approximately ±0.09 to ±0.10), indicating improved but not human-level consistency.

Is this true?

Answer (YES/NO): NO